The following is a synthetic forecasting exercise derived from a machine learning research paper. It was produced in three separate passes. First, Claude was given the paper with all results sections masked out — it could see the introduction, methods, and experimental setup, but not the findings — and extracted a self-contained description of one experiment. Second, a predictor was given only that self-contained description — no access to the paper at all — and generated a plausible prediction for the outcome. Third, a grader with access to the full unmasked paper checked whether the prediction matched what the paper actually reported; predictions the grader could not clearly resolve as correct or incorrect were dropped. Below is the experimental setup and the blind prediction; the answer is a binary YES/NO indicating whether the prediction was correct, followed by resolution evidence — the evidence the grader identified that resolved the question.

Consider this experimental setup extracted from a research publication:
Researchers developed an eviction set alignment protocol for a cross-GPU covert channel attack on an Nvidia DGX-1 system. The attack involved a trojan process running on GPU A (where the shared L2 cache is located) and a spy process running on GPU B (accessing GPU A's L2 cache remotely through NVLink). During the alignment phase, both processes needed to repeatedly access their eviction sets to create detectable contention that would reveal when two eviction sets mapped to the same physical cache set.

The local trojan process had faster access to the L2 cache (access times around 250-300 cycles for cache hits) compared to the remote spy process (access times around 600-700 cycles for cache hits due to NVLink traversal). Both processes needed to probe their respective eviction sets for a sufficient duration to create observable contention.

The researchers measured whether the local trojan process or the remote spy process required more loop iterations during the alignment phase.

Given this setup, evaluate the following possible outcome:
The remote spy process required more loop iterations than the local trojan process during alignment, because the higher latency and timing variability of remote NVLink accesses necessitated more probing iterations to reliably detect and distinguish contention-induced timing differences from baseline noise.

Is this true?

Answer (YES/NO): NO